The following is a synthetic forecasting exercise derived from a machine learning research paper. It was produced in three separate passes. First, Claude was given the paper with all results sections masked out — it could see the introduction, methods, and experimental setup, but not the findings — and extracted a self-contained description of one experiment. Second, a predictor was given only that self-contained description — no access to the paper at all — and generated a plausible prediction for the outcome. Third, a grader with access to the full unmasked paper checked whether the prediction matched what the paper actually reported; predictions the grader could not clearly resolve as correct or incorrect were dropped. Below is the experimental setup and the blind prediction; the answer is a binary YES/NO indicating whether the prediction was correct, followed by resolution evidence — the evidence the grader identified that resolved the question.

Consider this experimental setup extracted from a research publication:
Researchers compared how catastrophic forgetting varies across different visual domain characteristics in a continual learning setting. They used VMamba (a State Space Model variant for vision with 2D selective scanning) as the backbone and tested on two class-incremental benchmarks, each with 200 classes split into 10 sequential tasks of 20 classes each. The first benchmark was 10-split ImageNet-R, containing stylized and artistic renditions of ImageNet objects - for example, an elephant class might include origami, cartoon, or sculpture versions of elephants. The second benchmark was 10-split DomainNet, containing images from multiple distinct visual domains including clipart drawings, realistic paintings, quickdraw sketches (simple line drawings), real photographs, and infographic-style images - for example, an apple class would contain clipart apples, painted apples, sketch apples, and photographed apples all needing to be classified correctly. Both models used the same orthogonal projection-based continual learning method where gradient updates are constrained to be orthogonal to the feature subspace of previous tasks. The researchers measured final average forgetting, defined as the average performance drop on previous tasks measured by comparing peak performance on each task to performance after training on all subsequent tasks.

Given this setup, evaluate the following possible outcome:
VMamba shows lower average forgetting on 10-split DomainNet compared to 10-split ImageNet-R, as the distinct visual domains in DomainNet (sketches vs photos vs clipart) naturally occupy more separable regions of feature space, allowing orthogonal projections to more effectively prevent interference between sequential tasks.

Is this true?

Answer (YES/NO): NO